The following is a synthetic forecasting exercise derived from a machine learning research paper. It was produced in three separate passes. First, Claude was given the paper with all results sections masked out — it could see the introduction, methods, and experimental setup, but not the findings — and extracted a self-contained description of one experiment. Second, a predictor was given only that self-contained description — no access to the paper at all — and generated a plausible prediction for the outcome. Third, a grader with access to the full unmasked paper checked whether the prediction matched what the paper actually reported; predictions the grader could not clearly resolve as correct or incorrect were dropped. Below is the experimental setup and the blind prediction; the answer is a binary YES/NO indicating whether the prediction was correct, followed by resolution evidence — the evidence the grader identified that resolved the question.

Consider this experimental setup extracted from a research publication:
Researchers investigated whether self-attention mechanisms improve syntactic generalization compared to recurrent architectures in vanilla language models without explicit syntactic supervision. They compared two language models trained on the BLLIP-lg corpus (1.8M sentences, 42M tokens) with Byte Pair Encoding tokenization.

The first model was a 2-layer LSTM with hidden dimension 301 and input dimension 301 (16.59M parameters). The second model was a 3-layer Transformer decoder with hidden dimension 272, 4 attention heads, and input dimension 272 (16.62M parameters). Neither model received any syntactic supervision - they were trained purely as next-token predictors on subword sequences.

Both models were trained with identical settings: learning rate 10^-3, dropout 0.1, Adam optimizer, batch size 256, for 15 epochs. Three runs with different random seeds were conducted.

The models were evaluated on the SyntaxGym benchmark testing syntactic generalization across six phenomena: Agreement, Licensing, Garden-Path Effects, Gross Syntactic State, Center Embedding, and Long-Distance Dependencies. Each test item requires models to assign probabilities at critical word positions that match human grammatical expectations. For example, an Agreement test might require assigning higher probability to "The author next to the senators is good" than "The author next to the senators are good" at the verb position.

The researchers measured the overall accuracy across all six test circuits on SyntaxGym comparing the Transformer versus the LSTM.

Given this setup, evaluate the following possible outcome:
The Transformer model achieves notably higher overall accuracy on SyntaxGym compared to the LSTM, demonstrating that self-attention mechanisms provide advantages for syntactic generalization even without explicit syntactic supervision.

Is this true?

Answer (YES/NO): NO